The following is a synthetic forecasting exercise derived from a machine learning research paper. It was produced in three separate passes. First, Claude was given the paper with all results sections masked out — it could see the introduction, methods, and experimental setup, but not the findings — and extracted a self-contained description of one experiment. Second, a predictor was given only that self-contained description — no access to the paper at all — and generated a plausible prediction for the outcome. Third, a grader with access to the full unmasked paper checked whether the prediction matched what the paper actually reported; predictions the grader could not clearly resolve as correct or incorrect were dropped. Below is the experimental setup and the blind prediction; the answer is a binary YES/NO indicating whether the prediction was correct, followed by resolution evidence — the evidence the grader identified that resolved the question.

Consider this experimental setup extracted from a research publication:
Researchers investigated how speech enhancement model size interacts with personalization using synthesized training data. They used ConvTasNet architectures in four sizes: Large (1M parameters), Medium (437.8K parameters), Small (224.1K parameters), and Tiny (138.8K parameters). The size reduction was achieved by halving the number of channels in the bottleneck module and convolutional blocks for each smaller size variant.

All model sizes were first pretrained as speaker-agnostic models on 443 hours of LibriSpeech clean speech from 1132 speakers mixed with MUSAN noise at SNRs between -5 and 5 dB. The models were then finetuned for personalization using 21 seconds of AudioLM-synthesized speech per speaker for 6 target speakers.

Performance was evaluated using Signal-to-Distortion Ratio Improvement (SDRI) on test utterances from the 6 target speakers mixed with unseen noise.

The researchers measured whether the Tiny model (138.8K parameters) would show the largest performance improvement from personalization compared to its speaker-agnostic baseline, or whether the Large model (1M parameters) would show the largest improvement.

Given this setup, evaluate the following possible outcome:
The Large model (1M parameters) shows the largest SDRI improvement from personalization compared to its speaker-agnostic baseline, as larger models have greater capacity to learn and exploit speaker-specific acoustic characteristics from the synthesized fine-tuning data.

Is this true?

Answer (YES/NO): NO